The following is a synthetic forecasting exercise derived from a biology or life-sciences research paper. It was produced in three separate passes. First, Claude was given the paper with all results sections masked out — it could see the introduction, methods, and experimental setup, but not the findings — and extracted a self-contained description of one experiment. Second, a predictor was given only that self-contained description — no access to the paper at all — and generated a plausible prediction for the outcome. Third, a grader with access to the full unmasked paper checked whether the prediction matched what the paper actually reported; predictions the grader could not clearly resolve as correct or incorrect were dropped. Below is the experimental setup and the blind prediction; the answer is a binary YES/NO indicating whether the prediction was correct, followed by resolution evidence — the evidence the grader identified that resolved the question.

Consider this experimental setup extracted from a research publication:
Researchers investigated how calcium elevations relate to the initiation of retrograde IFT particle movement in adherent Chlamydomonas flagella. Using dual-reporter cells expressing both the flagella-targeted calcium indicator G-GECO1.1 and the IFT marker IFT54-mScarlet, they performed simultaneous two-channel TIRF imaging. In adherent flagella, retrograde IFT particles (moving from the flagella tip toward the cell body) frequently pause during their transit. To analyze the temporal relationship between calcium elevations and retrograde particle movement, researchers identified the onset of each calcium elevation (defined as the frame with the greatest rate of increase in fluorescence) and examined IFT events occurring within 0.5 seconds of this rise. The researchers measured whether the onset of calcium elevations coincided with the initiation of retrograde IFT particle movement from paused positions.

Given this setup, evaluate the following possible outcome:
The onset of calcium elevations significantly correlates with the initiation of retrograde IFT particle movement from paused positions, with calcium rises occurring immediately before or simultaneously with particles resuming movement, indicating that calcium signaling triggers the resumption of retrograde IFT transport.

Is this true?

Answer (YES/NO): YES